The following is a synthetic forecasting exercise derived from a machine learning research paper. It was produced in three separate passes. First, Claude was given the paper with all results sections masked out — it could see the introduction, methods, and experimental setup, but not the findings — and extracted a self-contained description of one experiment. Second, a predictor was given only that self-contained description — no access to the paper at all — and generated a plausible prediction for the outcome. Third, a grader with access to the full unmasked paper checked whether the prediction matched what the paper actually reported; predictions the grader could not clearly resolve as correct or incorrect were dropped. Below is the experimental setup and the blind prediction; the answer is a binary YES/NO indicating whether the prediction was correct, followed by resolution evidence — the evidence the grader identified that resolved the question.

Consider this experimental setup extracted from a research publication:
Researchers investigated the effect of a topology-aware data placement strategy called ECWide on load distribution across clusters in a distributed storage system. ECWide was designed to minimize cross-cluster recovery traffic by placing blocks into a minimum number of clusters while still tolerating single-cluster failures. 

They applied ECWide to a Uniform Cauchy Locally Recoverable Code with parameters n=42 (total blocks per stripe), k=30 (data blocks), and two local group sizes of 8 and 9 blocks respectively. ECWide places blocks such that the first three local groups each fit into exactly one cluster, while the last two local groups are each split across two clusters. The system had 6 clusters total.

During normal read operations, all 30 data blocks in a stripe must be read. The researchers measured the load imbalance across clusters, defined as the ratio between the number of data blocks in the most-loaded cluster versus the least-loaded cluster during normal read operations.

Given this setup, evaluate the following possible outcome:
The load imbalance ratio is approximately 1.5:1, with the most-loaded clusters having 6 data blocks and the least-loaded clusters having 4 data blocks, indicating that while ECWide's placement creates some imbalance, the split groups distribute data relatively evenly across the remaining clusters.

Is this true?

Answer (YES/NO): NO